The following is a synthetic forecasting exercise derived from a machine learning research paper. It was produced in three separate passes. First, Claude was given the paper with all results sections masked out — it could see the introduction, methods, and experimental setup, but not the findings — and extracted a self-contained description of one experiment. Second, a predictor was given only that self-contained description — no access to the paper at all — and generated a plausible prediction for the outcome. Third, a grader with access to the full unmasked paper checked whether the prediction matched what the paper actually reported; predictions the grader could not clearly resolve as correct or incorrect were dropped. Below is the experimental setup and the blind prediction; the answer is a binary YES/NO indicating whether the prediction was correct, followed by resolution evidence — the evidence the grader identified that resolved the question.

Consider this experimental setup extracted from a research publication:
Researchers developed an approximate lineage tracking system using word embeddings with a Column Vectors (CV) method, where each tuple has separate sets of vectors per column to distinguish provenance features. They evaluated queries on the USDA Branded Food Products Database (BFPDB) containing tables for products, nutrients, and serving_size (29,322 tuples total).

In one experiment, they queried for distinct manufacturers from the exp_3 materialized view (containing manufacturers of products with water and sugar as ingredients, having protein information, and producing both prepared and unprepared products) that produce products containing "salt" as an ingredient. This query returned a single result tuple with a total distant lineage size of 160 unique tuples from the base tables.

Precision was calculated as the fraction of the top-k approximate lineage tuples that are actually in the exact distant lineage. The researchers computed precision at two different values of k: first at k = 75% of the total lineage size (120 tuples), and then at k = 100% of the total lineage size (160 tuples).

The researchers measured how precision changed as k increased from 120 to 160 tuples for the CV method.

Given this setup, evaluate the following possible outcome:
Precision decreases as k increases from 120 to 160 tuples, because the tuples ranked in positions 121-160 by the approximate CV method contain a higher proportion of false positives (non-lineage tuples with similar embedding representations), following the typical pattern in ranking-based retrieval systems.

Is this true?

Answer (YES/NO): YES